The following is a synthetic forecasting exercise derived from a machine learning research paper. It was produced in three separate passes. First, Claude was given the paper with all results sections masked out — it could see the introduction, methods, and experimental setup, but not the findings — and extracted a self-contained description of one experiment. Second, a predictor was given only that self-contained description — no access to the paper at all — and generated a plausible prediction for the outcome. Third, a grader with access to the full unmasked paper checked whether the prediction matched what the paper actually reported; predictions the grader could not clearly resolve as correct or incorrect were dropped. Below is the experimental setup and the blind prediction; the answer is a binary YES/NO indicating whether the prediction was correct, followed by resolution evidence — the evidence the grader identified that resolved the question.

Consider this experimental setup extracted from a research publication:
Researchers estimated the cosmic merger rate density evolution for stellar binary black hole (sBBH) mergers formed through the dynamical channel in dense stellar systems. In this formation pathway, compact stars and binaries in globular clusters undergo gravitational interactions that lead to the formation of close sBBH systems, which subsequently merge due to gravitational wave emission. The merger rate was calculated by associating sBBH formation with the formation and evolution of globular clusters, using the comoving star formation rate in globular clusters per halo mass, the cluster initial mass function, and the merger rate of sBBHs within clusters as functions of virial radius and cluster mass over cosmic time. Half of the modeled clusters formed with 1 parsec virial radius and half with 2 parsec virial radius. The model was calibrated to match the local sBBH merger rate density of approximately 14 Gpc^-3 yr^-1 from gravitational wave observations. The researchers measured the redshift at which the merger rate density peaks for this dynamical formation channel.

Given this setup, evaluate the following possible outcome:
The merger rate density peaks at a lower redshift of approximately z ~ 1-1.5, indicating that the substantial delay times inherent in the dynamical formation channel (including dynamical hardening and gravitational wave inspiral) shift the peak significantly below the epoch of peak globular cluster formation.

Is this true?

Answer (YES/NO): NO